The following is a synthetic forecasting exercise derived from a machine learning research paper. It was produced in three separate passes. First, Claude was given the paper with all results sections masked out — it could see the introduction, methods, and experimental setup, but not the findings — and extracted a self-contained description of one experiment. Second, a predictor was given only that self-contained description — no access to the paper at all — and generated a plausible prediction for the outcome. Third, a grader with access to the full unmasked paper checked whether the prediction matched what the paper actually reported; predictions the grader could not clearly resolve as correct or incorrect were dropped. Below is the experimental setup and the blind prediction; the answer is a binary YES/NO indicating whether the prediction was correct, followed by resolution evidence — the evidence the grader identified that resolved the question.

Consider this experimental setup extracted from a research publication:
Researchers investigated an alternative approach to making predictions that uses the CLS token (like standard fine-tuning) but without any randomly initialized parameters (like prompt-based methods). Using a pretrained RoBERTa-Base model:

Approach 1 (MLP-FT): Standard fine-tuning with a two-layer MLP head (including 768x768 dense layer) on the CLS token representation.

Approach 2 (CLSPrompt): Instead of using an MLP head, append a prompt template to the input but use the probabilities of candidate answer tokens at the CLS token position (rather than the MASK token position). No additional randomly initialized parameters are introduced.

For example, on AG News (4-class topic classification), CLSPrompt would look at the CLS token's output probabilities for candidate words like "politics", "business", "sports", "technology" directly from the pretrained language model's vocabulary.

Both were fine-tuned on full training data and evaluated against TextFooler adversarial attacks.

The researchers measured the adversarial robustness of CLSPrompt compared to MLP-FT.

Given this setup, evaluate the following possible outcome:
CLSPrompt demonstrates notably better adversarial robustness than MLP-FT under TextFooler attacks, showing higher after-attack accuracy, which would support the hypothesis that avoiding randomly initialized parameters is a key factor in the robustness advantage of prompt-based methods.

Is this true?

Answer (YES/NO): YES